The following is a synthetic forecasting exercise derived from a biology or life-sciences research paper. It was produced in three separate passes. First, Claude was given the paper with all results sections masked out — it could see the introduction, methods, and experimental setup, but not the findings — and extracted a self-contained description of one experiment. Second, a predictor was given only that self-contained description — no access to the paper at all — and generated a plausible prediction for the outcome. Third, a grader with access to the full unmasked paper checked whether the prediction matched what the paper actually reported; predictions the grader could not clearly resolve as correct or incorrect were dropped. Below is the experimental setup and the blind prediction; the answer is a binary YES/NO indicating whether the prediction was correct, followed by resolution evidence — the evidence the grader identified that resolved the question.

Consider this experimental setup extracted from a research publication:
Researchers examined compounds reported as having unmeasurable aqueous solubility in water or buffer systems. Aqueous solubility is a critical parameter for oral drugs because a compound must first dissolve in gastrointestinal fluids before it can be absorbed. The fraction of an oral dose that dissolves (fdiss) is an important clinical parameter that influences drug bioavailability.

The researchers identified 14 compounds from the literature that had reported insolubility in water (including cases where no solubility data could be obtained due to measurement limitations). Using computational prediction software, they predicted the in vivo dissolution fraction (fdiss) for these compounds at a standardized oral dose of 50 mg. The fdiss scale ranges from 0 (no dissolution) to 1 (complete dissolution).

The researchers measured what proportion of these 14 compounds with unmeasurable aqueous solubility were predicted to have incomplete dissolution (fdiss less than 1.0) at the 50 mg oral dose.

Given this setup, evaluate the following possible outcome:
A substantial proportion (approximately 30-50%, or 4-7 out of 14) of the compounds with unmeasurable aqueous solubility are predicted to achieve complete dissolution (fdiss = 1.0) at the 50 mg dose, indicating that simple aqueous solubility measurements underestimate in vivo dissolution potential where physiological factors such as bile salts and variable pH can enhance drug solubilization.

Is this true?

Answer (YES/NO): NO